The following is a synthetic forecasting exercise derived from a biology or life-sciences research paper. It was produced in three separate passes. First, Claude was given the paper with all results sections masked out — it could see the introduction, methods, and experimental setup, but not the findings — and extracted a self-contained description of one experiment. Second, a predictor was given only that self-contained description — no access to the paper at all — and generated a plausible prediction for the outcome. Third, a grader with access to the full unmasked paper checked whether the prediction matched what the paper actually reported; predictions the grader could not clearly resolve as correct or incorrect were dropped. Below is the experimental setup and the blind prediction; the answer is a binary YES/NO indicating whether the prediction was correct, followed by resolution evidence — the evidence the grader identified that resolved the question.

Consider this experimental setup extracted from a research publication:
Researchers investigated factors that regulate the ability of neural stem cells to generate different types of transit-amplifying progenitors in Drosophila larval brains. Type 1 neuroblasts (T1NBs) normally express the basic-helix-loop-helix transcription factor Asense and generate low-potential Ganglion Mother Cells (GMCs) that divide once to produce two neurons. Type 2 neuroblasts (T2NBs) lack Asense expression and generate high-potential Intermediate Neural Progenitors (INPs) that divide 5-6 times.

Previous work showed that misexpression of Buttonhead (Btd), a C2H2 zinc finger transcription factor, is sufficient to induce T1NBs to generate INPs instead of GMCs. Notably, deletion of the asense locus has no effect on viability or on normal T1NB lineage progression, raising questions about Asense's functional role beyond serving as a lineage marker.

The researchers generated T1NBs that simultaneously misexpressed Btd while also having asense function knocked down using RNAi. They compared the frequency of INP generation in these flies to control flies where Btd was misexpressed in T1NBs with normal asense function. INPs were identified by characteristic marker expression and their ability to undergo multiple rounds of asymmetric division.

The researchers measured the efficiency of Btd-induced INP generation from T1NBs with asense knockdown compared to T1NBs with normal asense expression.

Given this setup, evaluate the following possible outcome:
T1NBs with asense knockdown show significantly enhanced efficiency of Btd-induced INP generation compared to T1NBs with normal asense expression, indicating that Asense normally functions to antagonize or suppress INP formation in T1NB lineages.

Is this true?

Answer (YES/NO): YES